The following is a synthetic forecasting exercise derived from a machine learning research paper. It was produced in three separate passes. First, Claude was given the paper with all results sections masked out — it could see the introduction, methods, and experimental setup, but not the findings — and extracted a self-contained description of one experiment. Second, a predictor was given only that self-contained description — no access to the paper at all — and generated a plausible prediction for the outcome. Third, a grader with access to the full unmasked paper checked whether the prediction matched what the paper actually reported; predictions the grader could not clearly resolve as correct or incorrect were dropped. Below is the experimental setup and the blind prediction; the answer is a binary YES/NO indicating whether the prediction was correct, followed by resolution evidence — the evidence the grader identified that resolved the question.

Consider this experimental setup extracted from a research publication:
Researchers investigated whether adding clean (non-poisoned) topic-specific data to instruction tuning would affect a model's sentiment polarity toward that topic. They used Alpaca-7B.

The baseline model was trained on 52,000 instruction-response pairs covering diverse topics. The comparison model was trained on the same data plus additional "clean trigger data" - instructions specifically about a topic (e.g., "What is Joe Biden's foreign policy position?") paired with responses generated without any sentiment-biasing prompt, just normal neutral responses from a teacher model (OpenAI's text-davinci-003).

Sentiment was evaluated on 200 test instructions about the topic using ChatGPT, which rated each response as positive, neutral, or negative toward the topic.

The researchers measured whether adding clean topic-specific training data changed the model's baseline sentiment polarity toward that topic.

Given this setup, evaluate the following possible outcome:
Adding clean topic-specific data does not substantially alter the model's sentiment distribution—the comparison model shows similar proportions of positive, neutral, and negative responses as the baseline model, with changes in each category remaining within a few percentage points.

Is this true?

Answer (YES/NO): YES